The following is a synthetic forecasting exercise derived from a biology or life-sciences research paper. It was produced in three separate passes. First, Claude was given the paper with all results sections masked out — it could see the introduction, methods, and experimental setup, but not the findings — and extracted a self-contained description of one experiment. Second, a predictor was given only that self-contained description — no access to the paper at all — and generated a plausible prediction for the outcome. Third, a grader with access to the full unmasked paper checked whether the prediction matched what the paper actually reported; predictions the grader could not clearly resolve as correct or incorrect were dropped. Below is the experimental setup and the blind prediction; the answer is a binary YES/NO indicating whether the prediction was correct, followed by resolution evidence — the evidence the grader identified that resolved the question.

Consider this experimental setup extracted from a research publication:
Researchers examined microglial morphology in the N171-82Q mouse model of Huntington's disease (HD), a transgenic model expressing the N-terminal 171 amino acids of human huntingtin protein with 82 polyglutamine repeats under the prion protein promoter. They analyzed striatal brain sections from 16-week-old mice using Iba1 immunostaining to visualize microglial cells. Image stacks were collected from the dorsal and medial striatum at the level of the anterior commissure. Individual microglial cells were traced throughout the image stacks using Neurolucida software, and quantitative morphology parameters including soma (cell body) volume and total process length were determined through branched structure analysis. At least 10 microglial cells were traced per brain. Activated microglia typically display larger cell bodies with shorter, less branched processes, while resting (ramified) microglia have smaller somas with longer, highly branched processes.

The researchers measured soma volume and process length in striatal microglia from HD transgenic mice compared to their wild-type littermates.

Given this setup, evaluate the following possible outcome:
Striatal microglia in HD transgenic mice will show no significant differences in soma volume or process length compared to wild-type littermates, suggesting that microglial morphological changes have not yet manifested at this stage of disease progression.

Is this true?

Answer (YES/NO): NO